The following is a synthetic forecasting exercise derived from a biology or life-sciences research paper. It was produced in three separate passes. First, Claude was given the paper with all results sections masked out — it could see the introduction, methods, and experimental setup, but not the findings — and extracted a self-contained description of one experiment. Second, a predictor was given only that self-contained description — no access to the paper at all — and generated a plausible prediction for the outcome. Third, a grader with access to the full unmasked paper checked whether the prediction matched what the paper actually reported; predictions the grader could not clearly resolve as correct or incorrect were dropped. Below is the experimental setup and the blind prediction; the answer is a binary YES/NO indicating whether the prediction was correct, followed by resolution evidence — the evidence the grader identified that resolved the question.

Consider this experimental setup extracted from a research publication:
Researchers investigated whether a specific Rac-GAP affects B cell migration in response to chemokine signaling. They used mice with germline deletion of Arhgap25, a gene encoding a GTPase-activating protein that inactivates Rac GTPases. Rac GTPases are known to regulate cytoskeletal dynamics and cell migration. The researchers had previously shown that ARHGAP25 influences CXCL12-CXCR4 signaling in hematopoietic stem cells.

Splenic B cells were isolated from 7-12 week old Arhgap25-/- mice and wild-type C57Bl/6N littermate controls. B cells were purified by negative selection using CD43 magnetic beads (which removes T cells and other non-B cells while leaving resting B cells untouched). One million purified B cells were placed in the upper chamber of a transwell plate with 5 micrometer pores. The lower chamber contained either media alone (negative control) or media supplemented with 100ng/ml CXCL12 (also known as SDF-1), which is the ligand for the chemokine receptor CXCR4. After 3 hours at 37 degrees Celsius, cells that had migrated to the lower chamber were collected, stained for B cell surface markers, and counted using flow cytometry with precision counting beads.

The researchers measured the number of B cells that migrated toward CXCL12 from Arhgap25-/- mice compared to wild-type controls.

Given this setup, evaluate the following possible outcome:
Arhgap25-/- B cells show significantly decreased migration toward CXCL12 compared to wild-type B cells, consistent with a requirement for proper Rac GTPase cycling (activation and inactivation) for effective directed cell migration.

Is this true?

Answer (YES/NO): NO